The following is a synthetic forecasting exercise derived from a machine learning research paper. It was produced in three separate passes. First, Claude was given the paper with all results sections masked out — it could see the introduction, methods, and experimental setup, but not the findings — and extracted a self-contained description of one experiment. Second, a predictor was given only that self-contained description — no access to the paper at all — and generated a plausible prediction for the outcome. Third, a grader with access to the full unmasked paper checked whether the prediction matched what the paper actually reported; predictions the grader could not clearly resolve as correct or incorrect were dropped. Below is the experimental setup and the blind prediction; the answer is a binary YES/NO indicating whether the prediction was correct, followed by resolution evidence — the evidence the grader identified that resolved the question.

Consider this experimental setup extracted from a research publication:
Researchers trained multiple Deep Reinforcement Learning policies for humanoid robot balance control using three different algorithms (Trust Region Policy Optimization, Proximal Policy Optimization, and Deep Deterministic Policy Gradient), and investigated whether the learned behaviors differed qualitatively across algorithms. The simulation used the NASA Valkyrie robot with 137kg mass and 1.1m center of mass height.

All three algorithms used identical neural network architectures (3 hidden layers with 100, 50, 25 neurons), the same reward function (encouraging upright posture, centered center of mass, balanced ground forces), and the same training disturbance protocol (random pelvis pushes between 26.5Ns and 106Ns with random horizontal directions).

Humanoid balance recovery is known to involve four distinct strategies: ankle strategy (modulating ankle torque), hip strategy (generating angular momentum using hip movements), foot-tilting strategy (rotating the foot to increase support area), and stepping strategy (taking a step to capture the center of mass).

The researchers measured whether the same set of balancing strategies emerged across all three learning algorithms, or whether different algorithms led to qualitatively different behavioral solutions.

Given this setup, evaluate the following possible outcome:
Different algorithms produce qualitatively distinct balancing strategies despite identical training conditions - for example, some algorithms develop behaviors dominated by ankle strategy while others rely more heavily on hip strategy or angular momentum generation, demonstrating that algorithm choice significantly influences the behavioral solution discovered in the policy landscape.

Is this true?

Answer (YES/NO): NO